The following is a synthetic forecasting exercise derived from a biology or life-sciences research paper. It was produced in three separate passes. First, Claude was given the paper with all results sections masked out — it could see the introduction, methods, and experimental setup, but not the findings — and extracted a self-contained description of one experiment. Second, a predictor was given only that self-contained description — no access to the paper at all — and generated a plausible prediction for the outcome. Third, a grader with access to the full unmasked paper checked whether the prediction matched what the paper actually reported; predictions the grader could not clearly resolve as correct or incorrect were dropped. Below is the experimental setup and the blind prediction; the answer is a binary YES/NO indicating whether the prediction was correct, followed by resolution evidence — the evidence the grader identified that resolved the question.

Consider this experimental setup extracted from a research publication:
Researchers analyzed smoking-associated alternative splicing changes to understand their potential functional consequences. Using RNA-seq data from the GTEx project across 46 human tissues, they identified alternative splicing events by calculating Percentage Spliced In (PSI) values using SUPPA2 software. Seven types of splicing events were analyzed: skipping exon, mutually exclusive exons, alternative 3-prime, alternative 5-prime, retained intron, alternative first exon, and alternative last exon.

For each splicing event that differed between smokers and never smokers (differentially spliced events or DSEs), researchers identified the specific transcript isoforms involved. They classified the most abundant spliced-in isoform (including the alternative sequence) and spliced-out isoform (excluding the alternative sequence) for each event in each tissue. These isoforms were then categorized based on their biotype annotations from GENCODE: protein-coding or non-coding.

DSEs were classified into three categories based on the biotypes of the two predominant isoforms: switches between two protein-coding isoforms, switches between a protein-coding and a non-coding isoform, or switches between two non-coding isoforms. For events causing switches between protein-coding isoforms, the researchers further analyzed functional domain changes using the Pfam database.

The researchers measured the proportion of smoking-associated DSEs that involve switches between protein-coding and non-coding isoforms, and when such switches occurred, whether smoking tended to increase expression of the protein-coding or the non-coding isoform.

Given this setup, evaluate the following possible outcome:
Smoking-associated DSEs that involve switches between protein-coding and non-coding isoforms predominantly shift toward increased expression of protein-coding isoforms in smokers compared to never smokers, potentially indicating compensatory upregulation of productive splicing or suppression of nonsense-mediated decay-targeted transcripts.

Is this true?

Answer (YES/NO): NO